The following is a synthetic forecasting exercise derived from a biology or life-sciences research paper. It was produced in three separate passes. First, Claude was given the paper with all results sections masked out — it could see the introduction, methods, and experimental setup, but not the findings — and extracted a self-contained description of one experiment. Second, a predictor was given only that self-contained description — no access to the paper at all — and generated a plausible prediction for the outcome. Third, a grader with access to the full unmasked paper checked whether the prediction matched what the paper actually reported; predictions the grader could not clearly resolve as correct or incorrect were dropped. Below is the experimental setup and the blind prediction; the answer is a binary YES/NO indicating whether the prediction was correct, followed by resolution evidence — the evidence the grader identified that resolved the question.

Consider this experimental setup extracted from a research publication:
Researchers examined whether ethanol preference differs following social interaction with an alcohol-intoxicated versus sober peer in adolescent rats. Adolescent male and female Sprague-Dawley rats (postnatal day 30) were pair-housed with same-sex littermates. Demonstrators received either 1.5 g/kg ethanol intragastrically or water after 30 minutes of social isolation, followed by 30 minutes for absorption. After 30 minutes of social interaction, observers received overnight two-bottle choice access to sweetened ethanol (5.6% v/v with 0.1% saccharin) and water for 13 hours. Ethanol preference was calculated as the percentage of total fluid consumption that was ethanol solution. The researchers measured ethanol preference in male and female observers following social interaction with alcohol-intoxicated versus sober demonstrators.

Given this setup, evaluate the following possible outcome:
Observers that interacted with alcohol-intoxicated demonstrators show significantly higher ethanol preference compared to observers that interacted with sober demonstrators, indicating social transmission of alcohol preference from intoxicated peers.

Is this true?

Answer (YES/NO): NO